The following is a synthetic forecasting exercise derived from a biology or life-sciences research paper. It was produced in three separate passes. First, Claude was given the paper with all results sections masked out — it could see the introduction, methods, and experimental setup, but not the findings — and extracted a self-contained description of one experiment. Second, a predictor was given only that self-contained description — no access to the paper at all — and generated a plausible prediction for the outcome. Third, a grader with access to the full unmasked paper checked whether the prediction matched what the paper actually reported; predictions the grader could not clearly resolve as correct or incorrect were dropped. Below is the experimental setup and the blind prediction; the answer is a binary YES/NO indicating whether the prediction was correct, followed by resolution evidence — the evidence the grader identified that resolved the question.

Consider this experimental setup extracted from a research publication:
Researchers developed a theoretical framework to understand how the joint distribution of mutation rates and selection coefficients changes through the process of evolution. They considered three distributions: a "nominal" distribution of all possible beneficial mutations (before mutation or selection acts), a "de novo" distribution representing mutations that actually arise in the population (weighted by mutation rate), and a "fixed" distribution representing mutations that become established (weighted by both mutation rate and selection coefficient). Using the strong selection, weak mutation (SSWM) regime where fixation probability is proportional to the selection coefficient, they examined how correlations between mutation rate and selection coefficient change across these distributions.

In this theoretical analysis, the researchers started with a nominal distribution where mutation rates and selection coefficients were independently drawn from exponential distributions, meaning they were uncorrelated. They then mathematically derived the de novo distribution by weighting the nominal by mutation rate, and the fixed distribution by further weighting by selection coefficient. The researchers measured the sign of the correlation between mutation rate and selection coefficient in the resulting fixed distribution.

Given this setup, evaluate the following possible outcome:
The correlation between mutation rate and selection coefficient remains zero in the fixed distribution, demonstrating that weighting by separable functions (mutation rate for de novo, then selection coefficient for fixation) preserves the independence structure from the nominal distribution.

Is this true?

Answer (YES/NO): NO